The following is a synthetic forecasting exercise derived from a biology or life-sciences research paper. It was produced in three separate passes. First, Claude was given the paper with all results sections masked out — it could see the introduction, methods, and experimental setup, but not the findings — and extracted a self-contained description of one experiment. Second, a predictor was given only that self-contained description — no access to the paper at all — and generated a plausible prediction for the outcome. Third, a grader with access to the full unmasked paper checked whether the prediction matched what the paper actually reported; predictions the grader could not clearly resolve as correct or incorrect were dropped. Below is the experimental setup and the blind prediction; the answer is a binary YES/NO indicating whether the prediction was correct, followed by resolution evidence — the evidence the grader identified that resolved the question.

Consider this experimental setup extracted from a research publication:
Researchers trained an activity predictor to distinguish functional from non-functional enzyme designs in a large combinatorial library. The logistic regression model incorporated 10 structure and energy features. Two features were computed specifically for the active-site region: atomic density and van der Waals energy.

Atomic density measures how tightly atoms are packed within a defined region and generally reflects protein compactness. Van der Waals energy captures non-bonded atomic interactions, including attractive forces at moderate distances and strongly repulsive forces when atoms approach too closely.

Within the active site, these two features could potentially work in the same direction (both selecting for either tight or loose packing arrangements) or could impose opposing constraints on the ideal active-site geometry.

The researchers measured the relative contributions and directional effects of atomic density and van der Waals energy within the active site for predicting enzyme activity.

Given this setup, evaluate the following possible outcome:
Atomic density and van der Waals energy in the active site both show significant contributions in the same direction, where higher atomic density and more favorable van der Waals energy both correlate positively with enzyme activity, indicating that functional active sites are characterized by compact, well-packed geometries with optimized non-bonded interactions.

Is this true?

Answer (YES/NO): NO